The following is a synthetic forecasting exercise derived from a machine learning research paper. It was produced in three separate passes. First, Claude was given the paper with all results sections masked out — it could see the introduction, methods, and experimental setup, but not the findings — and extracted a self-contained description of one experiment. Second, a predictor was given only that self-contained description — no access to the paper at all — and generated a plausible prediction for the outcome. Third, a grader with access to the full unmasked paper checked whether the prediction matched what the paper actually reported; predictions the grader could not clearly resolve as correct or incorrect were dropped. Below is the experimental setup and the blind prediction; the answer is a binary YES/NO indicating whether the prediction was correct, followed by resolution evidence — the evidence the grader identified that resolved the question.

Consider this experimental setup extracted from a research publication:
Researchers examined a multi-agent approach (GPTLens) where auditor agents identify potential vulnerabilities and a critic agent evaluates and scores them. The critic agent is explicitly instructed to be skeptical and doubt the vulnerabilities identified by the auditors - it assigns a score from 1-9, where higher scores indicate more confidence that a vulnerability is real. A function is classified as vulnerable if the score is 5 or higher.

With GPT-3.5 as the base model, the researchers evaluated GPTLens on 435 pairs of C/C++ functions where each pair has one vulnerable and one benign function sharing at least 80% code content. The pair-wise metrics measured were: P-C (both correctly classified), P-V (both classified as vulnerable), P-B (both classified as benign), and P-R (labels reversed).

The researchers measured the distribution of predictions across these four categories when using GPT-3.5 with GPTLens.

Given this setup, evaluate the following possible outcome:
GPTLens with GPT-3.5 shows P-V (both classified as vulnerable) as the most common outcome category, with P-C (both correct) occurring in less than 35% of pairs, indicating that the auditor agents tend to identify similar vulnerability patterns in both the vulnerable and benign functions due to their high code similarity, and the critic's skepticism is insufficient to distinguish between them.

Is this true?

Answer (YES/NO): YES